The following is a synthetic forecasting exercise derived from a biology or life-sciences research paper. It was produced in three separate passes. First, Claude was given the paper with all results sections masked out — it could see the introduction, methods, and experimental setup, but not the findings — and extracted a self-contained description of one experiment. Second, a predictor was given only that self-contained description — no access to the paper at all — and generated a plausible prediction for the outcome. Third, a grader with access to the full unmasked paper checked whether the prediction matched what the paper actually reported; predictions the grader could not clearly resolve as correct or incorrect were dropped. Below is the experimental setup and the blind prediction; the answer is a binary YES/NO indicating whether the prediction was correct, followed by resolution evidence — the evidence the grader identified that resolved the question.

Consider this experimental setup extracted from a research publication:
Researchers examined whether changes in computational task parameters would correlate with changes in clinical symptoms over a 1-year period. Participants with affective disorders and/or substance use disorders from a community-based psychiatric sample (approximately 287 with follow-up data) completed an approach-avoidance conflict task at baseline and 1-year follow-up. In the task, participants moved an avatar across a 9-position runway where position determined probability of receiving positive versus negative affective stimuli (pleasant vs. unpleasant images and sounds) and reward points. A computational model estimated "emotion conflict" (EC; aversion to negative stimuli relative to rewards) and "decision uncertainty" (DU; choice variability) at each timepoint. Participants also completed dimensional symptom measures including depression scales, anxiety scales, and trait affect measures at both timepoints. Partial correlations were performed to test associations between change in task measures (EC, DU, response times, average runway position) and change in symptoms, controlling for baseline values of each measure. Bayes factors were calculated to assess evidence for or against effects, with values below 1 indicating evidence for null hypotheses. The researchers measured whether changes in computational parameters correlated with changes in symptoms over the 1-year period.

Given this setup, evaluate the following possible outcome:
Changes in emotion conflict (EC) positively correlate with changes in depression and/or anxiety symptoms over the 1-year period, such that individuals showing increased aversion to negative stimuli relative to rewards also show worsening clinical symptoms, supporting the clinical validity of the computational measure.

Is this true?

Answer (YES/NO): NO